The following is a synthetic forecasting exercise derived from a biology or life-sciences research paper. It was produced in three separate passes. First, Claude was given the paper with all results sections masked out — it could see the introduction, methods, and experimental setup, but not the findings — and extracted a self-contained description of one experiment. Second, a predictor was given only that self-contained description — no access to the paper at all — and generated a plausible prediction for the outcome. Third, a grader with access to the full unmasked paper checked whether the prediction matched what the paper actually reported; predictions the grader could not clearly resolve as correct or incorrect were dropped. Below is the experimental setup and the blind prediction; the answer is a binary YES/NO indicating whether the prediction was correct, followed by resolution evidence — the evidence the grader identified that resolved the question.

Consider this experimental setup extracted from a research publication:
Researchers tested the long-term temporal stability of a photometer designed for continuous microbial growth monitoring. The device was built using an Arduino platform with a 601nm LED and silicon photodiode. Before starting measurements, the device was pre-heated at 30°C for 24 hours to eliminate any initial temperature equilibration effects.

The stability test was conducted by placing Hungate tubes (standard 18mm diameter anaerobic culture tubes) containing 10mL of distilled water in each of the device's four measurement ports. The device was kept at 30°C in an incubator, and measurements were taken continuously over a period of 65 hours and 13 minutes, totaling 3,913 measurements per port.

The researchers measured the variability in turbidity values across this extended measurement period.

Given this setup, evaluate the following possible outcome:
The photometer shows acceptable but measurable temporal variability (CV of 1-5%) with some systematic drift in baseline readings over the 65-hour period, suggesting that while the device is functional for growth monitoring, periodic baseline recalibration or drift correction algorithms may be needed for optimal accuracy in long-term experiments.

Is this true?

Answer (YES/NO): NO